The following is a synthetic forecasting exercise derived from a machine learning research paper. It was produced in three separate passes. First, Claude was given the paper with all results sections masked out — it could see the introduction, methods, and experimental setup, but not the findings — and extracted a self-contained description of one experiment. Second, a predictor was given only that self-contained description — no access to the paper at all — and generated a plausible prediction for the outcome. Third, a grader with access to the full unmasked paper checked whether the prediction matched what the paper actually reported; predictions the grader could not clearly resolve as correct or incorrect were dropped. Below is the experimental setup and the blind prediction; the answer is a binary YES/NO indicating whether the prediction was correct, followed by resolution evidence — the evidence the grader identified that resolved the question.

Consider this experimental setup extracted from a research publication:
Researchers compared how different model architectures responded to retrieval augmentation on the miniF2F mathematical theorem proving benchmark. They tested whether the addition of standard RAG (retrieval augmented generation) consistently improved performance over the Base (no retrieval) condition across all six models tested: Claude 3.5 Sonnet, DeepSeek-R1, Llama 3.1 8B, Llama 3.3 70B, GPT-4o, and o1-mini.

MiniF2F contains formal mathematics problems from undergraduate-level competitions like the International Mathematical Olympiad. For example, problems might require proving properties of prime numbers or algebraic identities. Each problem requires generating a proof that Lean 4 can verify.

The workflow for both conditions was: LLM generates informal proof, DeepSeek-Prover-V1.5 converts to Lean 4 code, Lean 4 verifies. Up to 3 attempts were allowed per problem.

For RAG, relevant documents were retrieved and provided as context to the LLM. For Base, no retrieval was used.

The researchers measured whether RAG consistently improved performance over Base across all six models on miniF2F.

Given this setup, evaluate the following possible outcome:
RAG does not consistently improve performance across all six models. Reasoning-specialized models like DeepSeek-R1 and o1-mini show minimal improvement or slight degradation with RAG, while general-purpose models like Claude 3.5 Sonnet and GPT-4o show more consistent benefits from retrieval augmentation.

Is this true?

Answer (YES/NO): NO